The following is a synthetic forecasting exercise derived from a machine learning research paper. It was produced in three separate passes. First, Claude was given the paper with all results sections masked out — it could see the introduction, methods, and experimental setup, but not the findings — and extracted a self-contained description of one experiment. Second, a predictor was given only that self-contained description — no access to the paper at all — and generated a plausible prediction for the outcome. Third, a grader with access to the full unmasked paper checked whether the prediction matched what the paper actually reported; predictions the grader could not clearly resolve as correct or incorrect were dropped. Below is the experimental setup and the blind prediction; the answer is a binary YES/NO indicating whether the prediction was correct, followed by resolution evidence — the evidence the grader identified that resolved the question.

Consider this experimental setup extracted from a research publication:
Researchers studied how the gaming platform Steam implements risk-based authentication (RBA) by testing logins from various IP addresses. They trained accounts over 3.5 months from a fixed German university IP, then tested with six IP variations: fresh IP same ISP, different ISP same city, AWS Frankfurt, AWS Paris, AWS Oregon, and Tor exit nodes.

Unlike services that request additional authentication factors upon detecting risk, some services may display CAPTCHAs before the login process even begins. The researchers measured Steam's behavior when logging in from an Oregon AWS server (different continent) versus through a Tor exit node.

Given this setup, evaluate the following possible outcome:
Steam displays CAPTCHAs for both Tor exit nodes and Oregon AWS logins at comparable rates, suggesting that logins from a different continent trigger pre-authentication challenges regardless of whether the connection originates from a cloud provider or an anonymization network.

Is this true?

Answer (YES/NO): NO